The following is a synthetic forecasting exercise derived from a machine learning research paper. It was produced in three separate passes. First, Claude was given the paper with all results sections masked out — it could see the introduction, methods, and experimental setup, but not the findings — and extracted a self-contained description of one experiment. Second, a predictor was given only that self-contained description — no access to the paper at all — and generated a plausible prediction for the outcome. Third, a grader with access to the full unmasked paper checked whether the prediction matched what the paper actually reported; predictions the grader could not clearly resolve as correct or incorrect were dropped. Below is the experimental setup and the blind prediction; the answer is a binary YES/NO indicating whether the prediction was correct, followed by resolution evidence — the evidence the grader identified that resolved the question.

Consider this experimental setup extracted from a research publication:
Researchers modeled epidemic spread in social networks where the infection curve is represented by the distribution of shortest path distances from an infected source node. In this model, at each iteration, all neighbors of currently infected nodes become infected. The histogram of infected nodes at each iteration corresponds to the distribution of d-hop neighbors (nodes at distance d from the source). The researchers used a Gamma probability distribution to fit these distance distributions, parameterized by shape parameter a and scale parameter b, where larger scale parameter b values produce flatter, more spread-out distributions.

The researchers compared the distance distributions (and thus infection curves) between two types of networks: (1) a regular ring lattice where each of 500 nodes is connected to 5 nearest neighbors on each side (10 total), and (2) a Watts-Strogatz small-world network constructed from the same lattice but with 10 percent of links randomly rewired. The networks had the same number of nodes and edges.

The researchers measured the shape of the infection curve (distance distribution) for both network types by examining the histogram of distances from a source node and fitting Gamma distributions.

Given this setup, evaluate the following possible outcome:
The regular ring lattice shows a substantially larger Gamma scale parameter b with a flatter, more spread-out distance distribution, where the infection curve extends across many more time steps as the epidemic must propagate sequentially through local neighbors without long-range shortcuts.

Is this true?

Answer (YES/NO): YES